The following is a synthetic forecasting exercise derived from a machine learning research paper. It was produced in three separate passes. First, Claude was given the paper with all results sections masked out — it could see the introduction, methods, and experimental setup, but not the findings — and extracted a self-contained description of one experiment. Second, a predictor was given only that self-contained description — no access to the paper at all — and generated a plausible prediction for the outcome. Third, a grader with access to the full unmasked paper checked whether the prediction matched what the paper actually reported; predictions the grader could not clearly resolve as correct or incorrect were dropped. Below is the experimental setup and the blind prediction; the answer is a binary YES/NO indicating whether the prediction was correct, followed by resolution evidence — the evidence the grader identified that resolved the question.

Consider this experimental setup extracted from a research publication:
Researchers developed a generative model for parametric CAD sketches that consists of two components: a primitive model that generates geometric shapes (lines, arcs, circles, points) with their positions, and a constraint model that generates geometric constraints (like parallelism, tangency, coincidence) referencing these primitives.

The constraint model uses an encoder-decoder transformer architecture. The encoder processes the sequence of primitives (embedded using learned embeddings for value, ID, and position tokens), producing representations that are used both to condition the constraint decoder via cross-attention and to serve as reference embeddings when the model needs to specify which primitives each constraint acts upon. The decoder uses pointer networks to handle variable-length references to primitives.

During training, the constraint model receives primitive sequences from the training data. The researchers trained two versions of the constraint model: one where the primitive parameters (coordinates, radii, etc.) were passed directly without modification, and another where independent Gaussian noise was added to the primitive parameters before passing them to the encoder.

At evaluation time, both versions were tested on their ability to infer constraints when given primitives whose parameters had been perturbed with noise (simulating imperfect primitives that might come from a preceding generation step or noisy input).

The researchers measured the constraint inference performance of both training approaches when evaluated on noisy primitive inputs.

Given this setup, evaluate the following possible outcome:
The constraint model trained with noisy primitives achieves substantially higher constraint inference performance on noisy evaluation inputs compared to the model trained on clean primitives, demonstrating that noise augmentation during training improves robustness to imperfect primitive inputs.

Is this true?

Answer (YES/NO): YES